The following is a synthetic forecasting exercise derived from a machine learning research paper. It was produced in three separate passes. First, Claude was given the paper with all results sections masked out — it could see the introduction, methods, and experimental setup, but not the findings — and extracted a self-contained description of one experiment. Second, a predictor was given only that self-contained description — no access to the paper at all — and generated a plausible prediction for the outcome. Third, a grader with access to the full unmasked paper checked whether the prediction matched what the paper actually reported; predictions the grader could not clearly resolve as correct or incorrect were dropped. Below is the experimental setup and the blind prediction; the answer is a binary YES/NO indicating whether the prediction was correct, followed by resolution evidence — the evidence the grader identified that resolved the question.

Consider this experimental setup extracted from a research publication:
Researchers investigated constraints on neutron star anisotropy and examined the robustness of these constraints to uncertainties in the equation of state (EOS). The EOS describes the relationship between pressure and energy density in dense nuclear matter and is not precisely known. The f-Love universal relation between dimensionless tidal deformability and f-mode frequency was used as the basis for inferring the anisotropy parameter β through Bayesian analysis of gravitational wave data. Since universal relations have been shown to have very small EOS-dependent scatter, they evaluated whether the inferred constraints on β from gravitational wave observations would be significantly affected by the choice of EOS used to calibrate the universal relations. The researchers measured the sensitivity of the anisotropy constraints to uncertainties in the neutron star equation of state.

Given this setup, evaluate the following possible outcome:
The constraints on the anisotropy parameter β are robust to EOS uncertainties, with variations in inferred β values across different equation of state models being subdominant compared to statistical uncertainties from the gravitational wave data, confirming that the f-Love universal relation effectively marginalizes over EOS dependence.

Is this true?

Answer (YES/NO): YES